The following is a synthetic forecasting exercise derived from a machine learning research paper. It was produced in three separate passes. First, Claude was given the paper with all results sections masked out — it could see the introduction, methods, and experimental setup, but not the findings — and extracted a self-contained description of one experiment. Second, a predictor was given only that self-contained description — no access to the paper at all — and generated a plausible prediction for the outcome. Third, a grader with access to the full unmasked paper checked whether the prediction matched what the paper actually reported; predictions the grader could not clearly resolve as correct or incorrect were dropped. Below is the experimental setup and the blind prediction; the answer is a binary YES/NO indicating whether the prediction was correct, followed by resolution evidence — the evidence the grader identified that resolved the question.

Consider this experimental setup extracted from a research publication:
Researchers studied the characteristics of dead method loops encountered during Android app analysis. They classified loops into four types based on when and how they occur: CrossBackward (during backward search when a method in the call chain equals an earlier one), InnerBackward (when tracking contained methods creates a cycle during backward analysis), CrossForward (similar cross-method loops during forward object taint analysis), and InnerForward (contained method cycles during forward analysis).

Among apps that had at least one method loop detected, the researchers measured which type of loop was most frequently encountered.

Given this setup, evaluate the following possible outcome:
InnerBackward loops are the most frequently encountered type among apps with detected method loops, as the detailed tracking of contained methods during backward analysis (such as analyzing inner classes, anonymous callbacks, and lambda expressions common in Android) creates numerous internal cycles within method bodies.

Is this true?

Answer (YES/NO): NO